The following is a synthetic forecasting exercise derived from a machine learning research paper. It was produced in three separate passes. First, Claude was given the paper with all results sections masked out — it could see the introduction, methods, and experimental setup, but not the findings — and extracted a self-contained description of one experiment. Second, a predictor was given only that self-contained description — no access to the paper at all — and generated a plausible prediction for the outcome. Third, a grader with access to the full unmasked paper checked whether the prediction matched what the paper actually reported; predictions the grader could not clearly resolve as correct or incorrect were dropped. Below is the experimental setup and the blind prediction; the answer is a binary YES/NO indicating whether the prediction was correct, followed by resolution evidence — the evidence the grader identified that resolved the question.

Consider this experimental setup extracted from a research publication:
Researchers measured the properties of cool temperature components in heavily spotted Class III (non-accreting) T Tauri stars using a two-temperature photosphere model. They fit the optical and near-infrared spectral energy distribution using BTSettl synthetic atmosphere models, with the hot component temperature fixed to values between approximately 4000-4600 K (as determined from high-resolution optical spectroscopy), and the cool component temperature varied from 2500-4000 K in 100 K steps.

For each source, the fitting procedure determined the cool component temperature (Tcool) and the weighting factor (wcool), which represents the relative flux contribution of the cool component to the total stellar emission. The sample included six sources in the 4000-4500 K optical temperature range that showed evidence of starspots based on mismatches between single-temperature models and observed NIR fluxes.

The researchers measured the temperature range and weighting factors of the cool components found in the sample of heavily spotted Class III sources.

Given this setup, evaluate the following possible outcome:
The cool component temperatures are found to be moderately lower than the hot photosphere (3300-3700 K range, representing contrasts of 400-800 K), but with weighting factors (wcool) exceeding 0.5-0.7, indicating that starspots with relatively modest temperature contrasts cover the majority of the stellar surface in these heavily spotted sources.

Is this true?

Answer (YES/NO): NO